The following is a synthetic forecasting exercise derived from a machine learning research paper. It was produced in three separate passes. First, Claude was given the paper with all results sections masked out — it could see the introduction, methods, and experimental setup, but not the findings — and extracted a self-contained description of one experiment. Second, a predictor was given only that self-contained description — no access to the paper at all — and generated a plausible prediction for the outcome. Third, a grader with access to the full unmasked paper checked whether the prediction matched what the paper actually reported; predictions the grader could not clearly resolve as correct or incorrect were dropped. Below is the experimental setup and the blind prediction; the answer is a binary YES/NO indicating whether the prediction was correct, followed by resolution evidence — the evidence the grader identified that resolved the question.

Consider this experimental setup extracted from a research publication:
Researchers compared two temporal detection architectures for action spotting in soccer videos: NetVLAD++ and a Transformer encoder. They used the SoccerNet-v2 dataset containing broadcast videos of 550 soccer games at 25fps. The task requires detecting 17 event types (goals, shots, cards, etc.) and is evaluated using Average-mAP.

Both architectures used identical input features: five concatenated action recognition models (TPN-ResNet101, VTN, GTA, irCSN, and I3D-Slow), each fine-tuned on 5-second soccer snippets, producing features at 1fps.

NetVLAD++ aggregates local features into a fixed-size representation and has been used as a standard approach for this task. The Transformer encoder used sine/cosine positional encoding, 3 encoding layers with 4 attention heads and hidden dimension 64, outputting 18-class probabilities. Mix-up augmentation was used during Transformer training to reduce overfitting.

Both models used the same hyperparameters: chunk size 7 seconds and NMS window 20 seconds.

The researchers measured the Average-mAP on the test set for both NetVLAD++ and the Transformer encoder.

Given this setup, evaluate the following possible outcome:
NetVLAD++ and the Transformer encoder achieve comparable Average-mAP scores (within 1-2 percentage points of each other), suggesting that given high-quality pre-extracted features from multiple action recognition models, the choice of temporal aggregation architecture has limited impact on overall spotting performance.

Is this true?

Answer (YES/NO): YES